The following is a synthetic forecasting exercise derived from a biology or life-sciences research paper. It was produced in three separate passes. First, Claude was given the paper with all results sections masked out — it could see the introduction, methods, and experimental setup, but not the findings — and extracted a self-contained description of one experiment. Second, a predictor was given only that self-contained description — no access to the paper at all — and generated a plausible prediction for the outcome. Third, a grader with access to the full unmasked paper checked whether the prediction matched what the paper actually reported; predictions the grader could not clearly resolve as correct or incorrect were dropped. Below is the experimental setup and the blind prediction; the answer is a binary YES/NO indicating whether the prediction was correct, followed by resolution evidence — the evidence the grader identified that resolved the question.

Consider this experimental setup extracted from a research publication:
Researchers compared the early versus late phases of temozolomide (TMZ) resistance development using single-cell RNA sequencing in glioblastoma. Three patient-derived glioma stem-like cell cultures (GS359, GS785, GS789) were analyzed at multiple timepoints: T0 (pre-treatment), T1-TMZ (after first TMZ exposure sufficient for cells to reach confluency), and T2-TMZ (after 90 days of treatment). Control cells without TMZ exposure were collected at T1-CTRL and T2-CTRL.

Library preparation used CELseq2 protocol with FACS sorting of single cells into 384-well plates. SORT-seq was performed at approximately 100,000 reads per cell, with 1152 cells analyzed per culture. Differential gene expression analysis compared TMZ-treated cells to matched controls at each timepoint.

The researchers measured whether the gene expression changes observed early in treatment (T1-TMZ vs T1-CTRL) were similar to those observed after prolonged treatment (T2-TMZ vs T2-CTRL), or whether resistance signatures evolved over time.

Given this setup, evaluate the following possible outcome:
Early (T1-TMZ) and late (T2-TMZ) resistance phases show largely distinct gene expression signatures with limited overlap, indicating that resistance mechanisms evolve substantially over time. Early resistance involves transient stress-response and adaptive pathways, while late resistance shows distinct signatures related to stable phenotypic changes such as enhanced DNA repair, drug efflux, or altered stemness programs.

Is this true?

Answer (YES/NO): YES